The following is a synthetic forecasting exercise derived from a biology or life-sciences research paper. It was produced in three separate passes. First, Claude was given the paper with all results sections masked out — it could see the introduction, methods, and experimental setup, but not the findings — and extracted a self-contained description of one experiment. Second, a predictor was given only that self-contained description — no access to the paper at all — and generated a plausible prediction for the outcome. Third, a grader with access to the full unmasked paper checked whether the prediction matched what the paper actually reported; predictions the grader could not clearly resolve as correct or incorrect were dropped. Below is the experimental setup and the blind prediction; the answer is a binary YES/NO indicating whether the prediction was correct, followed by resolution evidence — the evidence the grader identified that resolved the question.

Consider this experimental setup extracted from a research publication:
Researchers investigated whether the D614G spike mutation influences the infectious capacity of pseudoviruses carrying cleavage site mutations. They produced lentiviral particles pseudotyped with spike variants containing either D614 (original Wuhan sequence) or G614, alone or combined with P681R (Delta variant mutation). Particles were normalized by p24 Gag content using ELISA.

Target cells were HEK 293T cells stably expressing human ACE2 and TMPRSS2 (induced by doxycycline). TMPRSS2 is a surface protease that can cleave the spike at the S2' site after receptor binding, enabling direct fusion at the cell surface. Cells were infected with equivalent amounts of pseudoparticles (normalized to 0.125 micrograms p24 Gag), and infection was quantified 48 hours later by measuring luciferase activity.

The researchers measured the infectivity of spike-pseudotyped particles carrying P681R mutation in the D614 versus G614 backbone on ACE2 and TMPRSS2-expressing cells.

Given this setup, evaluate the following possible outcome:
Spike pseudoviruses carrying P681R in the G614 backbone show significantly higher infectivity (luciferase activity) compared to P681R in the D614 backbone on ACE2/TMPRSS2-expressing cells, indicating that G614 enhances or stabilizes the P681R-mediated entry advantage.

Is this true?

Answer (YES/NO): YES